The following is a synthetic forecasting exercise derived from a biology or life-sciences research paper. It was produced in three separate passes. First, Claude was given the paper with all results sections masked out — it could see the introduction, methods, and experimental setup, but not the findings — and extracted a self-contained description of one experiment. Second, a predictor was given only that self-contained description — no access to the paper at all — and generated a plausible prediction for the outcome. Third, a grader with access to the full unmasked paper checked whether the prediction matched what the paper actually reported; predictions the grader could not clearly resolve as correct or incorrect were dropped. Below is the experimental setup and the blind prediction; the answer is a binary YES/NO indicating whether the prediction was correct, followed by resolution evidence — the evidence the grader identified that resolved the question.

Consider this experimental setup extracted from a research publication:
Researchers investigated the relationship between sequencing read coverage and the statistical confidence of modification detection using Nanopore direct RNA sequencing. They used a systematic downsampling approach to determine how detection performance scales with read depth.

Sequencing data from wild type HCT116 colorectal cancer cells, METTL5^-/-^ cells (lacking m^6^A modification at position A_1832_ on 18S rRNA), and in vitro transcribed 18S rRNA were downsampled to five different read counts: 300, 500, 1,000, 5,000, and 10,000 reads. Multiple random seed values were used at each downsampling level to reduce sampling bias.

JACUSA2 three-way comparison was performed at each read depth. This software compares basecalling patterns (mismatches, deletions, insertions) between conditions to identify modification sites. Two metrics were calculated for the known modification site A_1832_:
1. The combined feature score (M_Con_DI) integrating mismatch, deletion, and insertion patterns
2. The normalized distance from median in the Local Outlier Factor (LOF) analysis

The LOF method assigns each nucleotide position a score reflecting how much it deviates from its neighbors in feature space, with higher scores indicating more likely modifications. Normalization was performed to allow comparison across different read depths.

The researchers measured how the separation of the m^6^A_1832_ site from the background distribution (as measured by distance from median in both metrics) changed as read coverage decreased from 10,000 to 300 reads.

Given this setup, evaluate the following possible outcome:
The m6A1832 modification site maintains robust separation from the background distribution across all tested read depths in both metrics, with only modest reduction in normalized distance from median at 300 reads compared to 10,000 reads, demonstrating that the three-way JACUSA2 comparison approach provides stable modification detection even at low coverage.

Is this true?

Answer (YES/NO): NO